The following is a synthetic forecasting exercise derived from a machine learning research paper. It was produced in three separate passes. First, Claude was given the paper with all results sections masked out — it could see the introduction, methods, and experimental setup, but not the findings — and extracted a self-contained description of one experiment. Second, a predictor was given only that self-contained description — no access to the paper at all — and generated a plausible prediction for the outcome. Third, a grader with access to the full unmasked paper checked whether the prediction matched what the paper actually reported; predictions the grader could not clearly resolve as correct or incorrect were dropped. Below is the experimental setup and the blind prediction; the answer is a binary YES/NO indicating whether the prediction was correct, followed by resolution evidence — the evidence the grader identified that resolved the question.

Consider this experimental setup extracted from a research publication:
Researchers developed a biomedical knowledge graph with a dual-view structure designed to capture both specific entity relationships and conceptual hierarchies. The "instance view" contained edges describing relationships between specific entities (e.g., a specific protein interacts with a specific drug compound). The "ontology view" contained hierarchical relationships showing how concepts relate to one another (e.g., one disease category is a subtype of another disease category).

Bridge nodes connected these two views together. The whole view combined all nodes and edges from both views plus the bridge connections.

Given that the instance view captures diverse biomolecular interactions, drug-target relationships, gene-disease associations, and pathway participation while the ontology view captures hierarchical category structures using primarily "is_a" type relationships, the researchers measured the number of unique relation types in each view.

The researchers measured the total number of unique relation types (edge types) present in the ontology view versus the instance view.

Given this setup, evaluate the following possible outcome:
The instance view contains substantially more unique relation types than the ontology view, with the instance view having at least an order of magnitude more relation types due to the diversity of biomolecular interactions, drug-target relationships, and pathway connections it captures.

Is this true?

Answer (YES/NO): YES